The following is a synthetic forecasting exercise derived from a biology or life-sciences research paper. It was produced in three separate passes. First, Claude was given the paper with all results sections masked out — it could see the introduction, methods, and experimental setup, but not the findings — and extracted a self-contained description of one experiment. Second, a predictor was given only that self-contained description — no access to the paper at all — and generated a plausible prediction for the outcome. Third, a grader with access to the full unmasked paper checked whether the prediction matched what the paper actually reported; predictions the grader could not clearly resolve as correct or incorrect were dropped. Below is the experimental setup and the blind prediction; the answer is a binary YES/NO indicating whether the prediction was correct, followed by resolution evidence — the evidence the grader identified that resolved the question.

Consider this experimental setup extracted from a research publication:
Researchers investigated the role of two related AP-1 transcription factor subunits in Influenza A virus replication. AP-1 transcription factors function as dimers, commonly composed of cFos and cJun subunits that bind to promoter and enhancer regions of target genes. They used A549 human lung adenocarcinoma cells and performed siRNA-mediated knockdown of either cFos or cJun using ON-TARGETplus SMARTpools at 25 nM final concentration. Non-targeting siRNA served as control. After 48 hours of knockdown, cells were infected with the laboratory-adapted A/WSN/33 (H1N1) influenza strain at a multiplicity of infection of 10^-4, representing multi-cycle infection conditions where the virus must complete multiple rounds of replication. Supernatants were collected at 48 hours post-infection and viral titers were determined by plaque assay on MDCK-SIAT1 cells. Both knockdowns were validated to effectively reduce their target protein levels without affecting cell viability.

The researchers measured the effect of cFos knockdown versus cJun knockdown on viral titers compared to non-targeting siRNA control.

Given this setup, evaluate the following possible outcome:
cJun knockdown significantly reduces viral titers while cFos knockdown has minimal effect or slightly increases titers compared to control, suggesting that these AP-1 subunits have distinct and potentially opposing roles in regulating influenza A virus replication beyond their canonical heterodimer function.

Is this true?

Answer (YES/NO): NO